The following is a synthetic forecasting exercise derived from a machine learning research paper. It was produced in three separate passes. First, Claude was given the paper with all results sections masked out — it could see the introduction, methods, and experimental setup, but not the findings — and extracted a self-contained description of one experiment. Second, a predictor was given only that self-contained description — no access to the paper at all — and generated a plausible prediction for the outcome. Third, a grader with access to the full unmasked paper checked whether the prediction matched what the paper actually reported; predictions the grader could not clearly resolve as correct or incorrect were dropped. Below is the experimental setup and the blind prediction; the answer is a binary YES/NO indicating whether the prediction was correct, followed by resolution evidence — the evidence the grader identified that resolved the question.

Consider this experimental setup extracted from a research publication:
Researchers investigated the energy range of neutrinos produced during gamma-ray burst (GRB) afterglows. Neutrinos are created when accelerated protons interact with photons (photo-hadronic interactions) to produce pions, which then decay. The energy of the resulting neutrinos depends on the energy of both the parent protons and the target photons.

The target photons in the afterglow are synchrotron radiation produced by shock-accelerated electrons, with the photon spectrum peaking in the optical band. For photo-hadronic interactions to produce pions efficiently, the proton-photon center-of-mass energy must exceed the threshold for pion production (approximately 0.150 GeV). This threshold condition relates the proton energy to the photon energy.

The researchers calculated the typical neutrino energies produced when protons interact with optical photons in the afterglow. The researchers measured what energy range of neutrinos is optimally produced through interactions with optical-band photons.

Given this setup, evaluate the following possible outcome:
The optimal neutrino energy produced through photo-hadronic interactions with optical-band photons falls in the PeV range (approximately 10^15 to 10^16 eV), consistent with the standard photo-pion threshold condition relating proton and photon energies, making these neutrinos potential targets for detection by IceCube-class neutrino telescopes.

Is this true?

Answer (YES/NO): NO